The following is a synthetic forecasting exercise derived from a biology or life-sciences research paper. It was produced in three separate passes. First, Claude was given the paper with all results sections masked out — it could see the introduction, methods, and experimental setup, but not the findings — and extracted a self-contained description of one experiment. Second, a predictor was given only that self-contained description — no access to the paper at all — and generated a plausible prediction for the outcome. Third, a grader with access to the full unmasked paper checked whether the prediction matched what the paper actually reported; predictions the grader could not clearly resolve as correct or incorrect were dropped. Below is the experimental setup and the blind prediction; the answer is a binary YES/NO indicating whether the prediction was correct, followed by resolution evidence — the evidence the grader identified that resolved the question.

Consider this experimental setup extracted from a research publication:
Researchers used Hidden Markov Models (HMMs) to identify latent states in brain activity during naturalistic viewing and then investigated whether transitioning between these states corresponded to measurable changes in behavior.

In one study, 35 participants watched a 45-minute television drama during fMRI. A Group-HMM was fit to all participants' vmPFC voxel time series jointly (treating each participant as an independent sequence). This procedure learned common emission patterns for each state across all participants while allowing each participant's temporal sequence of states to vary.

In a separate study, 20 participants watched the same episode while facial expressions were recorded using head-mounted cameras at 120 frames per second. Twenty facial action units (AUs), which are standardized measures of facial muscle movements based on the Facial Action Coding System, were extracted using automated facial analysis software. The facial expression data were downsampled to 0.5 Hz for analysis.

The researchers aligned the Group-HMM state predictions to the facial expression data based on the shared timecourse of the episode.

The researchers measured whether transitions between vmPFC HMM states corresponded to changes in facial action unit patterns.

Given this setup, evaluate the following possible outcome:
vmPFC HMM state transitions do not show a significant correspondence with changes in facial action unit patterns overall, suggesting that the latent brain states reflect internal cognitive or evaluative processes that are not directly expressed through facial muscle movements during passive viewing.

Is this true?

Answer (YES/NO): NO